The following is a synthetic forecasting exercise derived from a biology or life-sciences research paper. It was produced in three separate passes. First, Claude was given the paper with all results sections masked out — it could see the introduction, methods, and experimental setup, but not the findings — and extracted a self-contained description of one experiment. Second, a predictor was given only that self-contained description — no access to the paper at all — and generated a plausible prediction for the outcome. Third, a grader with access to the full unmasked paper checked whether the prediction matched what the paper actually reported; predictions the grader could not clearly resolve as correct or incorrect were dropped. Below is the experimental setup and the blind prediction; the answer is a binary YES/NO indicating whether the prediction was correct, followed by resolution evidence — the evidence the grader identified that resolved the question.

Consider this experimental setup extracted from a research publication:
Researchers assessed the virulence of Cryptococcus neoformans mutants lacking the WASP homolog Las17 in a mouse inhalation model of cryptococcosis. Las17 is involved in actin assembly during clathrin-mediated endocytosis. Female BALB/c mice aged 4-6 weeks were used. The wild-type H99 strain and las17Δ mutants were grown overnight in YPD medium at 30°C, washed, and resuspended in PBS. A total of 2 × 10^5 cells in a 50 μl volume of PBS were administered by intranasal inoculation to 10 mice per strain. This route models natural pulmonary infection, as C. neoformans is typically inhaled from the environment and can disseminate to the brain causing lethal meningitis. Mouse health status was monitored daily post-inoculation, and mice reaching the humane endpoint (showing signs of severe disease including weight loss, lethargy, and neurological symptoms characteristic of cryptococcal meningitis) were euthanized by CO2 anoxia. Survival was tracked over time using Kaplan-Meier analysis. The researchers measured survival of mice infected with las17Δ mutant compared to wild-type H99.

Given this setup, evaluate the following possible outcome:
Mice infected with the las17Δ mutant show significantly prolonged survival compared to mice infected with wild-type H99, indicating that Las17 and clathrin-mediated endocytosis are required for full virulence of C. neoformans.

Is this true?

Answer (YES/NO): YES